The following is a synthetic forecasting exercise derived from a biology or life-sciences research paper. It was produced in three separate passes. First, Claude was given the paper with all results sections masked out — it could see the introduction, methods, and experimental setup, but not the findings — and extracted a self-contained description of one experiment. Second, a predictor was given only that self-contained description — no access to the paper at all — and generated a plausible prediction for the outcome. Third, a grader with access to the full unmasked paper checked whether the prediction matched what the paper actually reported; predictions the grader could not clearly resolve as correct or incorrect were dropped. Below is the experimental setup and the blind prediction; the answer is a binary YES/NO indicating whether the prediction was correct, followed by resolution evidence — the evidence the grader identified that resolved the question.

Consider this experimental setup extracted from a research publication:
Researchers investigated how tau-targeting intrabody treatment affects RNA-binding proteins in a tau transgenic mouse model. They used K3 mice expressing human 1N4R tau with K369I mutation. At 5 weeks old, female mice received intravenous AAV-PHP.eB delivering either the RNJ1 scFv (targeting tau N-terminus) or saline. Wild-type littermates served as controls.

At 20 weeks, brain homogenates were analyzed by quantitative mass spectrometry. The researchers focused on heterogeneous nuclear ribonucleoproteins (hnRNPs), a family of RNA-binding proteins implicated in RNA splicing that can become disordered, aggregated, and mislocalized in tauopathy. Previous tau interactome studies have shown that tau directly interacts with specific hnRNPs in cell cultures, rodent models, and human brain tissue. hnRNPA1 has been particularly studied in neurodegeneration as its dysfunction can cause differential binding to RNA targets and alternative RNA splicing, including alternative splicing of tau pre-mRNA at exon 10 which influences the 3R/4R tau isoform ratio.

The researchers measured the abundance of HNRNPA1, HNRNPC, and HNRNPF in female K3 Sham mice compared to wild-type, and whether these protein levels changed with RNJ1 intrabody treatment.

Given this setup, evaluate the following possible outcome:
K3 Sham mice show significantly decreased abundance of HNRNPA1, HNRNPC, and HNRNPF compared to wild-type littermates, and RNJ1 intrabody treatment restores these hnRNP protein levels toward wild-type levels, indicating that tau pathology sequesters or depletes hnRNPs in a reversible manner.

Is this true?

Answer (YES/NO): YES